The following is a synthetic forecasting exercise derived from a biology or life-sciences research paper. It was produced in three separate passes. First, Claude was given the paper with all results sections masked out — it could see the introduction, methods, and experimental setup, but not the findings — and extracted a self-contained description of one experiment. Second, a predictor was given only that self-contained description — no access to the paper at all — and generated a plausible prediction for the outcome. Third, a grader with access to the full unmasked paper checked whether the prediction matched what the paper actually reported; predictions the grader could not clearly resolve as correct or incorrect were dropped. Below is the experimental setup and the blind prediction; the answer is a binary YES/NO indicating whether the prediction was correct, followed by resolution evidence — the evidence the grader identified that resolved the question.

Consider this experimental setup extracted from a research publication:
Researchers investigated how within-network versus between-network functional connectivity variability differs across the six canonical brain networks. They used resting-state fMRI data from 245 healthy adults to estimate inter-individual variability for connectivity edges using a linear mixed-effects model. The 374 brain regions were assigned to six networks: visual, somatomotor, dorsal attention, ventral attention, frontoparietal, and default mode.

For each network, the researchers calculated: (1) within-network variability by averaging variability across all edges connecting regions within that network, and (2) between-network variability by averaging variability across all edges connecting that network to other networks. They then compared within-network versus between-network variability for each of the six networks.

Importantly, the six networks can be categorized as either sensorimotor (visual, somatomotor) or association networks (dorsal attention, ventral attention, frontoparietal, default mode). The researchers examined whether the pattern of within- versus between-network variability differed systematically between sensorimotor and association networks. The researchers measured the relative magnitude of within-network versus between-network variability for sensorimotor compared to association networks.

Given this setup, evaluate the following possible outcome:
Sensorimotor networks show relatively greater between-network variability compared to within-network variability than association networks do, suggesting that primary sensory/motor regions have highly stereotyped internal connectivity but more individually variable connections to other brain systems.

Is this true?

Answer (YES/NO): NO